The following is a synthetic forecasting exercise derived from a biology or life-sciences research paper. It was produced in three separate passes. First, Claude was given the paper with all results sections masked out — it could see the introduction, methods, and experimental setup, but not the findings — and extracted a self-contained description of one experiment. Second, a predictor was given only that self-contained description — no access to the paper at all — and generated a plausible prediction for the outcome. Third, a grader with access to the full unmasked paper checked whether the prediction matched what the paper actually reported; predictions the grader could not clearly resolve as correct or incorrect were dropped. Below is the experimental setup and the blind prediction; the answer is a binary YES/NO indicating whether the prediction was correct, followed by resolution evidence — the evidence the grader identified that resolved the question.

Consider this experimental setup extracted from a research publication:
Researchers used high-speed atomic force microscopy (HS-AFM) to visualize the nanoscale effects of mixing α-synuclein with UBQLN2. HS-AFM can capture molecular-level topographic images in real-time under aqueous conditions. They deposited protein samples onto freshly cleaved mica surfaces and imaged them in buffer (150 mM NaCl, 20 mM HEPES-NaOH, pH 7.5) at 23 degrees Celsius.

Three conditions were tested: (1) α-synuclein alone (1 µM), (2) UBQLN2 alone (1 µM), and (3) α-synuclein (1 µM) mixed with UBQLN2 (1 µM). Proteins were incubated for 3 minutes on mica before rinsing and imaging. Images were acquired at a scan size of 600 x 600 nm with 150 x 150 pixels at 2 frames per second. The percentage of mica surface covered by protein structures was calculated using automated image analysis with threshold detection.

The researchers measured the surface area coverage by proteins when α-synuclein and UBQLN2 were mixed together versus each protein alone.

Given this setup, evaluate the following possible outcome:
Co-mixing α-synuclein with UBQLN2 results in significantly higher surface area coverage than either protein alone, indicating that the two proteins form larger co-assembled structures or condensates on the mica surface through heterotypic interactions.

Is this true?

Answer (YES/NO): YES